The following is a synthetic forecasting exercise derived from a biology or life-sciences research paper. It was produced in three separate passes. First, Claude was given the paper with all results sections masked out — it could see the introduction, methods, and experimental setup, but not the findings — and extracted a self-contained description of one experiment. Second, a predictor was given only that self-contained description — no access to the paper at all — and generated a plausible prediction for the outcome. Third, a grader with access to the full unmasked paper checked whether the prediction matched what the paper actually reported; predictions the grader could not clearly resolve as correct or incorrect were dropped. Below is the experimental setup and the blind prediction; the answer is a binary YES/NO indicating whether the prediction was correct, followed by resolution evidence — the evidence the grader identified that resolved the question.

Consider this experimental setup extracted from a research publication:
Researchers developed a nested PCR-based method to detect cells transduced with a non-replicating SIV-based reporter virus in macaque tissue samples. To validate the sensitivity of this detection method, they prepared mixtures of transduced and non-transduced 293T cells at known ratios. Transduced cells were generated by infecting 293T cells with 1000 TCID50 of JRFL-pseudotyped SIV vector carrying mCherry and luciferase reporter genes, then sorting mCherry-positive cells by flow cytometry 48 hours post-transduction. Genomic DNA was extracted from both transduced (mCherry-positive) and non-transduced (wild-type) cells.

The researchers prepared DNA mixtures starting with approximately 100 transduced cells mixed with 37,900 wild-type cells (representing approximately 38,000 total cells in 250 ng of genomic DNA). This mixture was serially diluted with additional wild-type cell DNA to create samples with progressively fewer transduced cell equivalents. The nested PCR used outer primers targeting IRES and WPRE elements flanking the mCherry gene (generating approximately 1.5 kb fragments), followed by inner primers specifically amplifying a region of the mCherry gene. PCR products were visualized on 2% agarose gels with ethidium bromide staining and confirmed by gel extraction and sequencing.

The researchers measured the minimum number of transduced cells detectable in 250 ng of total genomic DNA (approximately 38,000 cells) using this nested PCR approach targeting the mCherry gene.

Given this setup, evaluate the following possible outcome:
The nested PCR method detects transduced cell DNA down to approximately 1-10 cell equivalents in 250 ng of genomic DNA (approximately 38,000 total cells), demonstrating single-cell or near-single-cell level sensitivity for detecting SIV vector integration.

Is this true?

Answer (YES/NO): YES